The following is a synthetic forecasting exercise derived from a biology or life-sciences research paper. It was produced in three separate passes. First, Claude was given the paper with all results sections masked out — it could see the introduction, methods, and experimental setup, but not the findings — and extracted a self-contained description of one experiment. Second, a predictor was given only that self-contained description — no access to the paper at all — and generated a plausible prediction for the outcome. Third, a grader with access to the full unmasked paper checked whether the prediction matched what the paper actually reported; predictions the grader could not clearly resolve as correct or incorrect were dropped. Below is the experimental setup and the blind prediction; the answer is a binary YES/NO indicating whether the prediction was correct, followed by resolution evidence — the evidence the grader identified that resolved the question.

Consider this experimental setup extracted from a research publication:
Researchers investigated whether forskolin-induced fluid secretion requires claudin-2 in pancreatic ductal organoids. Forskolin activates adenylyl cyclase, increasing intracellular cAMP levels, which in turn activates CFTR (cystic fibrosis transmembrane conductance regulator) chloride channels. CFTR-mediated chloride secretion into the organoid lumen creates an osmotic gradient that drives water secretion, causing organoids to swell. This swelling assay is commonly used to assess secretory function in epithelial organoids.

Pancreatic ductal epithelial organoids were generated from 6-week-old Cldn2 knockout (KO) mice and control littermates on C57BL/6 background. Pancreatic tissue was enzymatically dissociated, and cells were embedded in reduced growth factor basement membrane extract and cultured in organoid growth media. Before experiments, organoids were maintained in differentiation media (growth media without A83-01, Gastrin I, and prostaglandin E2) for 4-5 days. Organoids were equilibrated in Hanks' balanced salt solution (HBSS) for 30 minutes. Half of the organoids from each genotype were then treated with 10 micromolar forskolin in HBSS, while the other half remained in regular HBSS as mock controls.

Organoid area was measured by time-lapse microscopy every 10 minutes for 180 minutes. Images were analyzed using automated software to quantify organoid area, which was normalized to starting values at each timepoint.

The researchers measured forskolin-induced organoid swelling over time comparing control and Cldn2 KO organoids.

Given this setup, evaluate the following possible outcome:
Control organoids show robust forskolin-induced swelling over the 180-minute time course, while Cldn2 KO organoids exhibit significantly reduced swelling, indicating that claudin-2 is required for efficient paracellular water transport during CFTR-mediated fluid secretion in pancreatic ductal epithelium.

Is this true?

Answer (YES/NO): YES